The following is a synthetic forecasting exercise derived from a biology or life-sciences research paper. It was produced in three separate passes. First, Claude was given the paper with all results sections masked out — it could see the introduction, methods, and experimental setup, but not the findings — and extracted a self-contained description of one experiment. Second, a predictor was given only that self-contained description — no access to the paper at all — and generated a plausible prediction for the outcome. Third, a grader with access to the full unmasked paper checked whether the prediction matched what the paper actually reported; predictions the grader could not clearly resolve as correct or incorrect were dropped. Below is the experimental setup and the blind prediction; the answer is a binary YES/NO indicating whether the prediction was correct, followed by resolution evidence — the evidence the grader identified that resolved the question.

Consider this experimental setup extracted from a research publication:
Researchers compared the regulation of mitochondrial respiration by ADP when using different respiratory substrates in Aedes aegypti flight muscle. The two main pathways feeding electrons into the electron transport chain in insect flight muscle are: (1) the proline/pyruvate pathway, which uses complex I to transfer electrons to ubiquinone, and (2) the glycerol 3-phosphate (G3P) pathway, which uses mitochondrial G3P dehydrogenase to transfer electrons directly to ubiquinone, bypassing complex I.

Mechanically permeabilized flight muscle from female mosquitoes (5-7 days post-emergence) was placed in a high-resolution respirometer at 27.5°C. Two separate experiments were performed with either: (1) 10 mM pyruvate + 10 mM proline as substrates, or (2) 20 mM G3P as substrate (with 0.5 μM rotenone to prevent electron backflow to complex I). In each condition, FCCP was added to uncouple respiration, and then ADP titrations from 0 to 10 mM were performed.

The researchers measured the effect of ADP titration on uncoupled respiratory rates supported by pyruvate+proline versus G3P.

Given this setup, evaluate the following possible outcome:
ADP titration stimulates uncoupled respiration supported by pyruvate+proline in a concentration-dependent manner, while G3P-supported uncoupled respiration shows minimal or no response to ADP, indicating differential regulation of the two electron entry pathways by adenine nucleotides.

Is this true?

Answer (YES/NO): NO